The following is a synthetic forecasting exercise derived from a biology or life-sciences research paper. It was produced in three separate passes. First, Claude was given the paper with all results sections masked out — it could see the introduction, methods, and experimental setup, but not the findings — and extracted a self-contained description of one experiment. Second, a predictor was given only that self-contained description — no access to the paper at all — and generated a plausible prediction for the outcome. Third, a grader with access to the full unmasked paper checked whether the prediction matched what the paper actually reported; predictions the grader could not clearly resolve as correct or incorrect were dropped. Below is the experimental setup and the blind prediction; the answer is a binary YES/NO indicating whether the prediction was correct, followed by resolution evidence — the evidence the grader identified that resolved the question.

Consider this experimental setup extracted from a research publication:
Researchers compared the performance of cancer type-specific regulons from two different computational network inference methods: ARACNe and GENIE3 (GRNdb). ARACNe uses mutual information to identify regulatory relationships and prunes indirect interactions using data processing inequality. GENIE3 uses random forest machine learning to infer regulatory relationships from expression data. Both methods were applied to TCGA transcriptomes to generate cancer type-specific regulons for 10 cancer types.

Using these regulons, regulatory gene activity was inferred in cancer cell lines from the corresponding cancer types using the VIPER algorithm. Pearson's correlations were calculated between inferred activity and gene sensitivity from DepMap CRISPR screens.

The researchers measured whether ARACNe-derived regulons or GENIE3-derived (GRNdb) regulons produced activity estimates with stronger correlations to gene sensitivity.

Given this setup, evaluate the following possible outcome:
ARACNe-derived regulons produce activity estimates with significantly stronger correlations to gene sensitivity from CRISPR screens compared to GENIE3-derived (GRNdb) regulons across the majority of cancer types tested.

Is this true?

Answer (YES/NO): NO